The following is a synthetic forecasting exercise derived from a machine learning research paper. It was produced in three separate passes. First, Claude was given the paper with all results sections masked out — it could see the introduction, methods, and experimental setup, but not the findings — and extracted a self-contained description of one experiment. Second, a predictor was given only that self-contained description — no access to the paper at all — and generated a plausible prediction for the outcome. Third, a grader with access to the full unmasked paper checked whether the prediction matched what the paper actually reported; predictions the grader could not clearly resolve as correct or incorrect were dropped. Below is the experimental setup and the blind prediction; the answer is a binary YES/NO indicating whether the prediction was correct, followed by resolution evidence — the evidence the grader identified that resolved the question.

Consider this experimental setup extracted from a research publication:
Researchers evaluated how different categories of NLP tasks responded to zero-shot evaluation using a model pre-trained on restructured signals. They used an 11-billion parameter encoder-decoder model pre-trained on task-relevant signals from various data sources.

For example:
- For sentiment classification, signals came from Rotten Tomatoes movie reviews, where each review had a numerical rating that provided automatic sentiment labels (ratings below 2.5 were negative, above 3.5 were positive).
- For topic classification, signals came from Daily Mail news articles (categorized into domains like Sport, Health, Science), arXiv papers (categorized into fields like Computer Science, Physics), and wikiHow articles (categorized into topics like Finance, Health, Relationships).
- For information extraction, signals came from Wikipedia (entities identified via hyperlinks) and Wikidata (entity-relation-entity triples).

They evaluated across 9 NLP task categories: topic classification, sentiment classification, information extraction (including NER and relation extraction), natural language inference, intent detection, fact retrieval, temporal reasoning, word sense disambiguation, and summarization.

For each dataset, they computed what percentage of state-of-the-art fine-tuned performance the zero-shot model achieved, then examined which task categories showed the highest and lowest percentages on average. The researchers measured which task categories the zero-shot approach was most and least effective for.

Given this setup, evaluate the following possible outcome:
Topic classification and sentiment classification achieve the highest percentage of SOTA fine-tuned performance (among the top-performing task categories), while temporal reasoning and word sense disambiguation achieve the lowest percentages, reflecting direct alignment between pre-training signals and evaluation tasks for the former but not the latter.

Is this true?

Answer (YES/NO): NO